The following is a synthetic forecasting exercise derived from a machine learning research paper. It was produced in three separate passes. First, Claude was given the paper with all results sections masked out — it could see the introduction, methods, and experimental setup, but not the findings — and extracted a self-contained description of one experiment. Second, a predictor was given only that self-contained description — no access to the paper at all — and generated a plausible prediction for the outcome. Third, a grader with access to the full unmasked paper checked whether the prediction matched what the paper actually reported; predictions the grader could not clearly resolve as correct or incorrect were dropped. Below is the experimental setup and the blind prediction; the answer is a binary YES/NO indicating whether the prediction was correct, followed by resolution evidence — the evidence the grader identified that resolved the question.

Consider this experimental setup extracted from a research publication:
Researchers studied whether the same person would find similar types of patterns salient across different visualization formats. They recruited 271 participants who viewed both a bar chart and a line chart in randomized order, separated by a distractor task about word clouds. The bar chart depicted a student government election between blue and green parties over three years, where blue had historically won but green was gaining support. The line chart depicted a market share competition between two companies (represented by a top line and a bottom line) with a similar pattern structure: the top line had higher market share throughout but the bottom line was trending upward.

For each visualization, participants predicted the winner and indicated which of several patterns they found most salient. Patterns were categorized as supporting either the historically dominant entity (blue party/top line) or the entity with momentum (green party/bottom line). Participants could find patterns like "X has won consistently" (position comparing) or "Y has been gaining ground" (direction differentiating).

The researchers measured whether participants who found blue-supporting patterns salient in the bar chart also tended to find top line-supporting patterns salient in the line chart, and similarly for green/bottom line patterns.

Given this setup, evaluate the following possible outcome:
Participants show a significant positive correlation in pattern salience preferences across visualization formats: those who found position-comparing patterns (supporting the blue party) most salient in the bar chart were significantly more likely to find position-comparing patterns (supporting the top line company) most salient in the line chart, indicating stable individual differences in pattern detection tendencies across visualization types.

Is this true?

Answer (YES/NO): YES